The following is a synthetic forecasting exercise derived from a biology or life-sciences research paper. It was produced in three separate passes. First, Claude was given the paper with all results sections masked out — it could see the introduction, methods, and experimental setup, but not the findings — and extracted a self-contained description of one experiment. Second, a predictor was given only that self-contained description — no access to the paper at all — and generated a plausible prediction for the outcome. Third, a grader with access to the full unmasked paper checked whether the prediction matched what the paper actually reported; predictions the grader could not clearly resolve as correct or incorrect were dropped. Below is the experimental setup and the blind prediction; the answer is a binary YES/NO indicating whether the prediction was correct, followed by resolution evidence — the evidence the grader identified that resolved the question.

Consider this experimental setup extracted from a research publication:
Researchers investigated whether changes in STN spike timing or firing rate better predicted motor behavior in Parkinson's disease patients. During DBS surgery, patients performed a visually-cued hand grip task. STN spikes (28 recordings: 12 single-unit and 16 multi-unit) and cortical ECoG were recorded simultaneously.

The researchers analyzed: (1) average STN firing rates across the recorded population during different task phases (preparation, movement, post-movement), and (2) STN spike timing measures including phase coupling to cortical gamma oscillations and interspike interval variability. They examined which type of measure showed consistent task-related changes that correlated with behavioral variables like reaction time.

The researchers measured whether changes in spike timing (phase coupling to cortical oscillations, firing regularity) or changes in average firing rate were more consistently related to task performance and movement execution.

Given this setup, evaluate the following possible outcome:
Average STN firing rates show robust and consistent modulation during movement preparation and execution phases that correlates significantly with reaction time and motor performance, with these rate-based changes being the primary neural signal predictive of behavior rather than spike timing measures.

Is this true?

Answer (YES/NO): NO